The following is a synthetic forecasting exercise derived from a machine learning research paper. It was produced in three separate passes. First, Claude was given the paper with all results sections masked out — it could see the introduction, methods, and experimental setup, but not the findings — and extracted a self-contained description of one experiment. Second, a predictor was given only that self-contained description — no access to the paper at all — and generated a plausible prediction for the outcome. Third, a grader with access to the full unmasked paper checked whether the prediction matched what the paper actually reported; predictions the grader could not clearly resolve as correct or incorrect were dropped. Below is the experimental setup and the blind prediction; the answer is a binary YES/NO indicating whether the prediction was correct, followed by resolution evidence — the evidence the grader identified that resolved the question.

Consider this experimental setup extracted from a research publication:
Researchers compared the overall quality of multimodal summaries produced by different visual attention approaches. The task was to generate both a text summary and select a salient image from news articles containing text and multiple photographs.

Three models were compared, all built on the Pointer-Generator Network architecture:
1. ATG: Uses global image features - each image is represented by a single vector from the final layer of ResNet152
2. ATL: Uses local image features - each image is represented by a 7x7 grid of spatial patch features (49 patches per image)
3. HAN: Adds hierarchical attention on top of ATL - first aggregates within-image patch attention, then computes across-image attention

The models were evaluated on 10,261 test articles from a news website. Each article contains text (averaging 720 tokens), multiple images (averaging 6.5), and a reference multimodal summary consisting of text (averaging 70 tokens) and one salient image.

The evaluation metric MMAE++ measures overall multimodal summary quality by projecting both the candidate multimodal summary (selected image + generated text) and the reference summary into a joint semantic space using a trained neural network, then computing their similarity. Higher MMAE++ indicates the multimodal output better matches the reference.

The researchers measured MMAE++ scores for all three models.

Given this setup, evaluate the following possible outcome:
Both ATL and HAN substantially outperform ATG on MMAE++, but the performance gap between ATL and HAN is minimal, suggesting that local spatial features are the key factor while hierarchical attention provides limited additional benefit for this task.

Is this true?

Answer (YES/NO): NO